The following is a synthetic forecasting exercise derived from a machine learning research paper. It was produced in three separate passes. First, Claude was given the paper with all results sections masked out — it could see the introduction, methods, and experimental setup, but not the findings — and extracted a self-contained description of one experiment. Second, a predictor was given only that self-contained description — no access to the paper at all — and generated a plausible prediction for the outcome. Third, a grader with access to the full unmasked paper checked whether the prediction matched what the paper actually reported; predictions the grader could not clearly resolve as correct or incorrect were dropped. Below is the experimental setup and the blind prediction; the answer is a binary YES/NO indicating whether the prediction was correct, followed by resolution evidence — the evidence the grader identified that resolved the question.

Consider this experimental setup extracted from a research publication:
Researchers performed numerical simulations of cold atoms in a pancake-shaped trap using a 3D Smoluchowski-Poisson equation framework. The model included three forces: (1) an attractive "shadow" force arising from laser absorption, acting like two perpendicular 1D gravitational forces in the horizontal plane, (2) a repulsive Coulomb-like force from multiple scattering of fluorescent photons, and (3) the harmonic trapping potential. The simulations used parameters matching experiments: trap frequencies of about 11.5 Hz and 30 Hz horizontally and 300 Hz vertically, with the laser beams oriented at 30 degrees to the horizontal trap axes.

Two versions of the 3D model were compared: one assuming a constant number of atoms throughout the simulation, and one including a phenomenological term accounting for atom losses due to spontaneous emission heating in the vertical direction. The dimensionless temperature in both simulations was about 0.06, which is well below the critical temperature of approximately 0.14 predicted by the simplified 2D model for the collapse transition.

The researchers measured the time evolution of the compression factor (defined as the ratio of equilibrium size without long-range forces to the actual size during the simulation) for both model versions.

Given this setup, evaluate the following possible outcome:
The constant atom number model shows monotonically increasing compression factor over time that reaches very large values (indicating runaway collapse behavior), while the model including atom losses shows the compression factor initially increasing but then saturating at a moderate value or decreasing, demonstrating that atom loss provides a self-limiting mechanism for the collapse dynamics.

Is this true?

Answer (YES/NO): NO